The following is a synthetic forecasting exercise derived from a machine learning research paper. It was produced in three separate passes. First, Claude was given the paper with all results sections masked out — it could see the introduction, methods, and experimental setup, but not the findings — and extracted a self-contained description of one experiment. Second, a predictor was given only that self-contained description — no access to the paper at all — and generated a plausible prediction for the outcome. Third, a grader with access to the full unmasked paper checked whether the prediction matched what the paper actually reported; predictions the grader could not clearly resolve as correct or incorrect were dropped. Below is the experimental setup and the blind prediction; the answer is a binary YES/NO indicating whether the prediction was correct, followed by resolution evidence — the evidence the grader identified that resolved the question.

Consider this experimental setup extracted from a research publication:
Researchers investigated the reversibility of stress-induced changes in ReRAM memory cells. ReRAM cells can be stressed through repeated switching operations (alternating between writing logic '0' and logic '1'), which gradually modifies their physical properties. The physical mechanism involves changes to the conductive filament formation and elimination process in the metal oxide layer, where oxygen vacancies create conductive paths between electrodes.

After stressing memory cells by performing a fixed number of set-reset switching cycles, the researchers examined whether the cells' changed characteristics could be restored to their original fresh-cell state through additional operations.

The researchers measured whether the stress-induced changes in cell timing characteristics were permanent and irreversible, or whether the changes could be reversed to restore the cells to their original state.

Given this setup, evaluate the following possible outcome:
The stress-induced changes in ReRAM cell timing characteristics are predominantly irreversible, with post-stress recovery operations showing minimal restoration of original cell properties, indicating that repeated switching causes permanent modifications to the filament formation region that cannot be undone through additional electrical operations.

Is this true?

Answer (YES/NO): YES